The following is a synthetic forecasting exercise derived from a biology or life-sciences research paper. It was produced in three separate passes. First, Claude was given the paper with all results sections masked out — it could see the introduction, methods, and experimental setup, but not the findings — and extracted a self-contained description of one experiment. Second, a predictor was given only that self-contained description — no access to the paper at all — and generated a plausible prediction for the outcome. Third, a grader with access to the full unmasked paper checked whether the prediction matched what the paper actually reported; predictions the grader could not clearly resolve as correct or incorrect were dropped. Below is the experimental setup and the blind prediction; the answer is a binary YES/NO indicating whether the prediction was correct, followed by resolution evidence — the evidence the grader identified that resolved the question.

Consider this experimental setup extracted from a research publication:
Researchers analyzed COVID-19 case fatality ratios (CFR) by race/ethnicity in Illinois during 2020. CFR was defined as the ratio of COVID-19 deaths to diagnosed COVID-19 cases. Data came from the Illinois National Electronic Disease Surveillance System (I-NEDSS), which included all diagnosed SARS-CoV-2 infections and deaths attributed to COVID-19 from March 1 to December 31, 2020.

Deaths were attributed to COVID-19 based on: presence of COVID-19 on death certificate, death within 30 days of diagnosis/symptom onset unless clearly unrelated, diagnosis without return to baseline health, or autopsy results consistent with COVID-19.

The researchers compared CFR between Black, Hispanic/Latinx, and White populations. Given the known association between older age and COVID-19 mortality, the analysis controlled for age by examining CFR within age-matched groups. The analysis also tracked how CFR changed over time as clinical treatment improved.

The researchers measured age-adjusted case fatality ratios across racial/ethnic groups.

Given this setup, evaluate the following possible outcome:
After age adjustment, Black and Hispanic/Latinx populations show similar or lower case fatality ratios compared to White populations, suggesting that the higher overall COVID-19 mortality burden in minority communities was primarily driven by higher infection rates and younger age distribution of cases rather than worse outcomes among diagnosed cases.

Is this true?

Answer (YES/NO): NO